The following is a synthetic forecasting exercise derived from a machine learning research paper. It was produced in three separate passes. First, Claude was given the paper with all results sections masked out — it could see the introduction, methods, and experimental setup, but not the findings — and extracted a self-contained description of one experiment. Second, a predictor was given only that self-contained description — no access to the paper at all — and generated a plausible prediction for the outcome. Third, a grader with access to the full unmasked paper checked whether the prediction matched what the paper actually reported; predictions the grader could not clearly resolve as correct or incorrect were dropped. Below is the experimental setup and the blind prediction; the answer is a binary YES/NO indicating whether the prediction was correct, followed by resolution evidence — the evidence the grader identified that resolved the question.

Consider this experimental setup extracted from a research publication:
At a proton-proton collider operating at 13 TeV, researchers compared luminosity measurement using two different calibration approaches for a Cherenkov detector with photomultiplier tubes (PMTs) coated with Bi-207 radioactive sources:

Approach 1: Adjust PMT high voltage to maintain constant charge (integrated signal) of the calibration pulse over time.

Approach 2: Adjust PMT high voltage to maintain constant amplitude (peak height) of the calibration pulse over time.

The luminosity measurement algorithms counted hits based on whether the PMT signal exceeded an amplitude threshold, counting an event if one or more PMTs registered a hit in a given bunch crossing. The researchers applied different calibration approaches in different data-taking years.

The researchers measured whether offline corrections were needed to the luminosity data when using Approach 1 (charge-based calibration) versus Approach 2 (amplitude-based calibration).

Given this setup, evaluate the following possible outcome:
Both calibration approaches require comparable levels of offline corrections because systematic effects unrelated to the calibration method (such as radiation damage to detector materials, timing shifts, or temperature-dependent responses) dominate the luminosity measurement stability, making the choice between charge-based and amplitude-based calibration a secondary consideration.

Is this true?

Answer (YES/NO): NO